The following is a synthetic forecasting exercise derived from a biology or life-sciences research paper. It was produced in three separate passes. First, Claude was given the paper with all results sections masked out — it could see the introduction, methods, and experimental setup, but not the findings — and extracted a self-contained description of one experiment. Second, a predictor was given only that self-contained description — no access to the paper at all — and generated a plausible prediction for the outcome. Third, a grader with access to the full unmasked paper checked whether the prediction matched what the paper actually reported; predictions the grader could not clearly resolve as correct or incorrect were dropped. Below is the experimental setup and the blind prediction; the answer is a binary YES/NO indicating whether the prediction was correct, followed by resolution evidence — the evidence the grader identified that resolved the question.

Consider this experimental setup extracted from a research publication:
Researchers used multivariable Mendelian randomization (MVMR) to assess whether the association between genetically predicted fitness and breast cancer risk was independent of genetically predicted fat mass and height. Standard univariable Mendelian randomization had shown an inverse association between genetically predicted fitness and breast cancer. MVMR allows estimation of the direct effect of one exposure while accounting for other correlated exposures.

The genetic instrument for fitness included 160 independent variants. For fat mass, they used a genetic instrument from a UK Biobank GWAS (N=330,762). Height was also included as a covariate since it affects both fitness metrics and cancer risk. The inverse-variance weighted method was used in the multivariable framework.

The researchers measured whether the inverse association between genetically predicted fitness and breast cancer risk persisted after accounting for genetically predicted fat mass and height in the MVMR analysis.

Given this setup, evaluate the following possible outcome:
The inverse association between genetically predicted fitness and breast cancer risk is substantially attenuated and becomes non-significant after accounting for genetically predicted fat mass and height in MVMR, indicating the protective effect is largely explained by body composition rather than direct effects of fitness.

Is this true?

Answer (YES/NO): YES